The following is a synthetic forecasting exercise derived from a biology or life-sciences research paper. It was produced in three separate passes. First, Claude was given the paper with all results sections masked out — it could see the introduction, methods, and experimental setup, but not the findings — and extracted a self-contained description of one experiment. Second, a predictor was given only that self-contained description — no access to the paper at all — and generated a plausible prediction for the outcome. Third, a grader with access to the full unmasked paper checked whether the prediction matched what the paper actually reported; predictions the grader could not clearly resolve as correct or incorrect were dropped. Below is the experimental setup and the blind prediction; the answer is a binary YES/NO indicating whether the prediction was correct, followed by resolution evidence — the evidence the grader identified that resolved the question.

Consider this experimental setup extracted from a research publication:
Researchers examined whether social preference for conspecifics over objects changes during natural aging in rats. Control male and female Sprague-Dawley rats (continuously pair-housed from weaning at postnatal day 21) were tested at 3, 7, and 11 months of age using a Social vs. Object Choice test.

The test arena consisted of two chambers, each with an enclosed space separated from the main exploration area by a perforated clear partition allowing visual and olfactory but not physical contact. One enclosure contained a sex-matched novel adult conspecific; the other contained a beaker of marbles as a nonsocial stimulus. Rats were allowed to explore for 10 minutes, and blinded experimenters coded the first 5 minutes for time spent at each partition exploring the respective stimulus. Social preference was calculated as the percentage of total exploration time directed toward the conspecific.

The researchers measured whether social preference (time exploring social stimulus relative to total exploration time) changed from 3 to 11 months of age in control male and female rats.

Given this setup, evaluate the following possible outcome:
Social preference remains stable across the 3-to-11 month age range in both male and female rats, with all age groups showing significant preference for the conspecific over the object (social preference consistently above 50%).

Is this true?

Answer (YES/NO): NO